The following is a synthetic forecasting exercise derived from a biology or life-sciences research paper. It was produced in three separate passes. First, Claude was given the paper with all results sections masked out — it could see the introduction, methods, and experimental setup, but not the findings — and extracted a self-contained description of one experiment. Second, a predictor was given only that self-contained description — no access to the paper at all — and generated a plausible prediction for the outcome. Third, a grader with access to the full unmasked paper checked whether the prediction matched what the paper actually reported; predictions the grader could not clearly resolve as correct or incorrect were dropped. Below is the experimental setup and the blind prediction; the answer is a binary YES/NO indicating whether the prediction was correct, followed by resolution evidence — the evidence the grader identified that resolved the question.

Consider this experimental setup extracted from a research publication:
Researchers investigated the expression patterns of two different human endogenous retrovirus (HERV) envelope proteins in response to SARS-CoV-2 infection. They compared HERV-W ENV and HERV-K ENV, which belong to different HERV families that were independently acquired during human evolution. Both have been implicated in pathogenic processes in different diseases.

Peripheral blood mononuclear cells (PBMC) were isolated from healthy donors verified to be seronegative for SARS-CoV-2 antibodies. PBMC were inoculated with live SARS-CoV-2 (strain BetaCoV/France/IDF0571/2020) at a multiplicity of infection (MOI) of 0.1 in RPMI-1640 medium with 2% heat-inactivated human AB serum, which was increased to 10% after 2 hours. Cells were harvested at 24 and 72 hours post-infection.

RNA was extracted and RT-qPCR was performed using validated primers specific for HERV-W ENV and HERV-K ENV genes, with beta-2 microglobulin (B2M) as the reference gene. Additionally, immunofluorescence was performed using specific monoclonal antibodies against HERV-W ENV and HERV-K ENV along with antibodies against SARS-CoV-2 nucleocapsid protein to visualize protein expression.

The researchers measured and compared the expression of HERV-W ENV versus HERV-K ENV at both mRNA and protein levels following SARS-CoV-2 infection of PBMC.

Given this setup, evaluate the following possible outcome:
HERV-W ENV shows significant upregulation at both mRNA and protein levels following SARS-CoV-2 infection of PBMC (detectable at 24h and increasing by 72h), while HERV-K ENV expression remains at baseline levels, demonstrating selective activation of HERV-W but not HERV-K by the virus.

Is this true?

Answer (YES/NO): NO